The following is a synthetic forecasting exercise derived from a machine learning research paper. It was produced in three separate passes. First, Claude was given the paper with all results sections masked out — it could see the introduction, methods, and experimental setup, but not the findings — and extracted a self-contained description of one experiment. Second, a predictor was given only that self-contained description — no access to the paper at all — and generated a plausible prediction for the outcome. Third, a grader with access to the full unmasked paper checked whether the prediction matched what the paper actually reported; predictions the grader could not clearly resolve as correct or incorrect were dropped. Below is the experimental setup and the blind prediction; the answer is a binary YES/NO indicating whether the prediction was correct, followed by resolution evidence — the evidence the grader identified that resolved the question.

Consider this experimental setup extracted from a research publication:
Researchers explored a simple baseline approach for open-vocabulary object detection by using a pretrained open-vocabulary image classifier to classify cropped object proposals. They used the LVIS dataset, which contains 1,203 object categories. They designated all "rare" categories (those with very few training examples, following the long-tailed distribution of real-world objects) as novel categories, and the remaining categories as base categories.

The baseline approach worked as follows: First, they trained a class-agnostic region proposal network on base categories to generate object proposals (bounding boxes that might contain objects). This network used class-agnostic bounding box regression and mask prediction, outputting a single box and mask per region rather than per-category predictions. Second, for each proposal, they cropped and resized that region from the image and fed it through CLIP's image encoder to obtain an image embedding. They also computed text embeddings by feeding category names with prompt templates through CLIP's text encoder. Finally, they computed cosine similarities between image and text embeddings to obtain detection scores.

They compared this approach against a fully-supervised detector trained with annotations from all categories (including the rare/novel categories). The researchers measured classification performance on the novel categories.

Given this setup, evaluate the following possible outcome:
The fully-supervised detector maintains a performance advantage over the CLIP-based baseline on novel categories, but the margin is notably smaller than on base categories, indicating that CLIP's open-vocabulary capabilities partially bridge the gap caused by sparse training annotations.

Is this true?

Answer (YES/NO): NO